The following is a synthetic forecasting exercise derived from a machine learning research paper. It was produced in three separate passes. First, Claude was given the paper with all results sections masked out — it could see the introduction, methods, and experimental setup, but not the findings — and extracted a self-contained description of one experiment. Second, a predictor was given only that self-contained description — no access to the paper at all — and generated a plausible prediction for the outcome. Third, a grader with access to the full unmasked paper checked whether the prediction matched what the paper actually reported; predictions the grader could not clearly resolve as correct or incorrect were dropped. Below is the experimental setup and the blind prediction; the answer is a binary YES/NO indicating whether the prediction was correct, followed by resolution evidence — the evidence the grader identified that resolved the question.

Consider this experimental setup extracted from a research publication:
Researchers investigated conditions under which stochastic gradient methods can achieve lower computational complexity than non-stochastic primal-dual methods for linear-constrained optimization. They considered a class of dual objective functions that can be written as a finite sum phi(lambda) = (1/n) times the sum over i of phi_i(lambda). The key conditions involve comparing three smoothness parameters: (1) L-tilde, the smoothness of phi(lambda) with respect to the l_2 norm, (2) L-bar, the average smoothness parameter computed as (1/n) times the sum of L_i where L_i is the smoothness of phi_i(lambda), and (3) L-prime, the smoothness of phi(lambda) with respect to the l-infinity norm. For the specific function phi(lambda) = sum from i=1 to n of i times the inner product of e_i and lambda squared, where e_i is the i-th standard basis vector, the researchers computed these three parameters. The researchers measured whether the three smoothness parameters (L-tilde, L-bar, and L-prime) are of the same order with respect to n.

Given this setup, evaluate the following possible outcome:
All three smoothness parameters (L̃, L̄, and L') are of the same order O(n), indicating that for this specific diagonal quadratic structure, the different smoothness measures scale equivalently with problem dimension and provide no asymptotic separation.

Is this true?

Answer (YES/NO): NO